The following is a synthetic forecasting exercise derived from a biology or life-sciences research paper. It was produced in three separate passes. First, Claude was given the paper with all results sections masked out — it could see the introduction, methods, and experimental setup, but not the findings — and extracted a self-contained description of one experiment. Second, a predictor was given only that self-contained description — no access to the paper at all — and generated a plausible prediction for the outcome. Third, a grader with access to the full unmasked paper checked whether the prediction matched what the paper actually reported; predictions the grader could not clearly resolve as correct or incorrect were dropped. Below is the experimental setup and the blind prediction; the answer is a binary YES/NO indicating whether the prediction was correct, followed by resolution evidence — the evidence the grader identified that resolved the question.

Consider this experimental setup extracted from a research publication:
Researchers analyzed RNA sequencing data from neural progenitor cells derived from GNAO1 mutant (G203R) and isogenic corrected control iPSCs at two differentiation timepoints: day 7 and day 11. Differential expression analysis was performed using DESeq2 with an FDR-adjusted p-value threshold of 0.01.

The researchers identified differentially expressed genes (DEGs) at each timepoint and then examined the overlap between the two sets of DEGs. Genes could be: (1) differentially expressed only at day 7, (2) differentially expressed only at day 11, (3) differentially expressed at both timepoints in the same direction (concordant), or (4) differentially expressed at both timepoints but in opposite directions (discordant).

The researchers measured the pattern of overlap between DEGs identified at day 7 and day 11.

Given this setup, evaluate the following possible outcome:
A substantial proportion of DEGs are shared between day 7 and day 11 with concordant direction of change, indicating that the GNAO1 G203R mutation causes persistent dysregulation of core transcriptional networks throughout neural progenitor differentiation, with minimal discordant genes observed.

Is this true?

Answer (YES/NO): NO